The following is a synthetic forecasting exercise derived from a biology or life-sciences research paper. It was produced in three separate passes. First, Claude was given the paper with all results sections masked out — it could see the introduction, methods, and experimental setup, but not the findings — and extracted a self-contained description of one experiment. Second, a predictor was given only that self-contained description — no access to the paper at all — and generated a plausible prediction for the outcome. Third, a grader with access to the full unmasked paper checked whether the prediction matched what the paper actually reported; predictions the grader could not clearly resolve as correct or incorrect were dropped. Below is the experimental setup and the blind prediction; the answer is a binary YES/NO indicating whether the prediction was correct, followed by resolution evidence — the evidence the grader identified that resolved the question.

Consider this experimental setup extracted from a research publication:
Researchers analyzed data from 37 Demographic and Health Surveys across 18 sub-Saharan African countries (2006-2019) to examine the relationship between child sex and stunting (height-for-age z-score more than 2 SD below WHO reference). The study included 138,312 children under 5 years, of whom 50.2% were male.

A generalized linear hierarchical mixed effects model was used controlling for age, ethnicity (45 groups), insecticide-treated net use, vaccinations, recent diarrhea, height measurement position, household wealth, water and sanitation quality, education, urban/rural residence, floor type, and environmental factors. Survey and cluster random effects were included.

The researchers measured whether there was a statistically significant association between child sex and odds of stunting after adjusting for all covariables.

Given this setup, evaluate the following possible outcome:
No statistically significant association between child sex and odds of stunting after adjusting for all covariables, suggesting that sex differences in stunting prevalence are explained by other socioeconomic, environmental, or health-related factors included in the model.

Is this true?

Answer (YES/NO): NO